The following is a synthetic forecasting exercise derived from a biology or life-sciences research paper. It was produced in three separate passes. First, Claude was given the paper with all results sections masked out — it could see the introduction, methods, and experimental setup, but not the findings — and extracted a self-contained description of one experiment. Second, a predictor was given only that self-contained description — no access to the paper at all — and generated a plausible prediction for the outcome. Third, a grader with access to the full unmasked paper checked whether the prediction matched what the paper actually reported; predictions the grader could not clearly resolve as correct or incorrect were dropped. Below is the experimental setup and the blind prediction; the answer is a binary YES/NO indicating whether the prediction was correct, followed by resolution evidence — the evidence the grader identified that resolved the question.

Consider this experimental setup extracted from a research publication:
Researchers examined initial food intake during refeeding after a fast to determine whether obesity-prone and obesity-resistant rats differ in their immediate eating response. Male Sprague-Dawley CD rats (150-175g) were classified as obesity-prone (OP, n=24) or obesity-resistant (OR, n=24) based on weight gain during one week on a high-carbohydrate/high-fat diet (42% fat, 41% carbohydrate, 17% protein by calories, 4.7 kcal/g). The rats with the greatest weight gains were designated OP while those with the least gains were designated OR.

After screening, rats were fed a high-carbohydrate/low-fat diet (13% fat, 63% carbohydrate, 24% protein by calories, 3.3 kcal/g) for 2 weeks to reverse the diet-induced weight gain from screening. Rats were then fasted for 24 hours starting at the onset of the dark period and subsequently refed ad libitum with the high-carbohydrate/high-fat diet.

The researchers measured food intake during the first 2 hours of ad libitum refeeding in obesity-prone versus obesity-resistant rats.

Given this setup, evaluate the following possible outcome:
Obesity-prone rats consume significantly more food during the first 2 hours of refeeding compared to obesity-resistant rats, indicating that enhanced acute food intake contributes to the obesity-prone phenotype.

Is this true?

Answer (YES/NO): NO